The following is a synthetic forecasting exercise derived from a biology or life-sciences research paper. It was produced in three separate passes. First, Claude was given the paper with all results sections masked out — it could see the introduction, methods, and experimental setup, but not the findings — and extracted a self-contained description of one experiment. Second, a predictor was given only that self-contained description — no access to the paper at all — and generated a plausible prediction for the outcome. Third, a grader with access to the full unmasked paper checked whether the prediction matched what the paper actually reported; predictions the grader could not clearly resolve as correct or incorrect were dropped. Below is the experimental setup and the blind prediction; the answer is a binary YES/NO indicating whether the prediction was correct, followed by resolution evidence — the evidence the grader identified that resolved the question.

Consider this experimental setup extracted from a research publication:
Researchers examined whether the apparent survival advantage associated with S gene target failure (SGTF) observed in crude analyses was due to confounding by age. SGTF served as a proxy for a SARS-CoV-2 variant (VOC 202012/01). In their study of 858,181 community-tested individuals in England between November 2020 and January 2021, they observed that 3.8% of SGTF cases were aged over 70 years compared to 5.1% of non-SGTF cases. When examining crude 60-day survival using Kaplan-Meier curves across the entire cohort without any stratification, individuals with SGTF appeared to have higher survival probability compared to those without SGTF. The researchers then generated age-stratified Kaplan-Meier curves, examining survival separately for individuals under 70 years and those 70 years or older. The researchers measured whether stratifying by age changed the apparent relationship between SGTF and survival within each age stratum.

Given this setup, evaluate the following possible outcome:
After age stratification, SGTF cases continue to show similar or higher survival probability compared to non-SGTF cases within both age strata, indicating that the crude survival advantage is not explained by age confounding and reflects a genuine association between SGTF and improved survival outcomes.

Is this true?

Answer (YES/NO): NO